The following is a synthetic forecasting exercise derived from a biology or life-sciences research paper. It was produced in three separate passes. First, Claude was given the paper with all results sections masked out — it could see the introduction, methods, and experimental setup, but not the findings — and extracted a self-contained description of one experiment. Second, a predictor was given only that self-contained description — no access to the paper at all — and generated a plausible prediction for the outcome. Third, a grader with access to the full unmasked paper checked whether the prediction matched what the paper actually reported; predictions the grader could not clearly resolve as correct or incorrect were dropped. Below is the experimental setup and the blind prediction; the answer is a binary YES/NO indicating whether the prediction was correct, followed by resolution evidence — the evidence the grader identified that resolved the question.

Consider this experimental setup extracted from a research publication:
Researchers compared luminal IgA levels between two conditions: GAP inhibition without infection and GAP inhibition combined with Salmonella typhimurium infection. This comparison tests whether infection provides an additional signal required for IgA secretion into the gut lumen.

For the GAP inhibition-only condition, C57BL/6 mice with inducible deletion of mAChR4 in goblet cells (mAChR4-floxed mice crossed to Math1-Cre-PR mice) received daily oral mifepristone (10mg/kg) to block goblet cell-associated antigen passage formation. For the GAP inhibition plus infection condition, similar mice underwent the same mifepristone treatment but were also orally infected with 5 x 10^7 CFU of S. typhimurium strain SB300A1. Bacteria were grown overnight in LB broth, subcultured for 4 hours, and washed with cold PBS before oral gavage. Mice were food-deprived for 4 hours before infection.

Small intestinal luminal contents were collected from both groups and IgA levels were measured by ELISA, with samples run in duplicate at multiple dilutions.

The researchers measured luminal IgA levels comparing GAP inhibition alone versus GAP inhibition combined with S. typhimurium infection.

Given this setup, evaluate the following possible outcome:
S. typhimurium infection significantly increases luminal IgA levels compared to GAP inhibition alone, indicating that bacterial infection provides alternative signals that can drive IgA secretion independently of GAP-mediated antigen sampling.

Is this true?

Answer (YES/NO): YES